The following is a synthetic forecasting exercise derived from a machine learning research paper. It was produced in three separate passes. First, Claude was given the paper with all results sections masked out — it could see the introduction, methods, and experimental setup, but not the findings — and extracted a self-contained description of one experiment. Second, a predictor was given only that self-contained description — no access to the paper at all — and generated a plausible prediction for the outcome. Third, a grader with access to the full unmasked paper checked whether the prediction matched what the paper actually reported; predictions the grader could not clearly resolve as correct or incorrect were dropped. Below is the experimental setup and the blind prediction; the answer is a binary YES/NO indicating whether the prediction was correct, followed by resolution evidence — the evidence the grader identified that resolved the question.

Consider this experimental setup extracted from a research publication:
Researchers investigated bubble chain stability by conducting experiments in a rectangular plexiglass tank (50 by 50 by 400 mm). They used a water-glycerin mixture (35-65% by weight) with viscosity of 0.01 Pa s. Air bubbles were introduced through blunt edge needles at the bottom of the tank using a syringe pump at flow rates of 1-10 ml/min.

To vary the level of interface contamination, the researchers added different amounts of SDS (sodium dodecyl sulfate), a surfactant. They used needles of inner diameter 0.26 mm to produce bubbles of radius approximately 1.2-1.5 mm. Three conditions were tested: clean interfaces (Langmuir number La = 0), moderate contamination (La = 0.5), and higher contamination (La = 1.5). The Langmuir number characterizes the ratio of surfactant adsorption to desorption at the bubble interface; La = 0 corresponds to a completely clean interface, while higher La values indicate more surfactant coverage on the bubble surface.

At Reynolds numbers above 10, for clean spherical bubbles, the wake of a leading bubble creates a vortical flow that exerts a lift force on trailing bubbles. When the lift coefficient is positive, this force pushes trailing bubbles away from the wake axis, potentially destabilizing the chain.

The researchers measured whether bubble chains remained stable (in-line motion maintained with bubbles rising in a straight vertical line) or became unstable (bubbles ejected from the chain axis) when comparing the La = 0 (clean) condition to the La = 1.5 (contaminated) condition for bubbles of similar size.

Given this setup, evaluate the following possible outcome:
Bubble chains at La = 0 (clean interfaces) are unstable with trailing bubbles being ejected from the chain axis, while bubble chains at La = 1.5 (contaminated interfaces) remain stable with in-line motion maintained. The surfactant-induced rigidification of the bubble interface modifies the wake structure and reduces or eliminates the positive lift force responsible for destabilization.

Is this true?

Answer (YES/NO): YES